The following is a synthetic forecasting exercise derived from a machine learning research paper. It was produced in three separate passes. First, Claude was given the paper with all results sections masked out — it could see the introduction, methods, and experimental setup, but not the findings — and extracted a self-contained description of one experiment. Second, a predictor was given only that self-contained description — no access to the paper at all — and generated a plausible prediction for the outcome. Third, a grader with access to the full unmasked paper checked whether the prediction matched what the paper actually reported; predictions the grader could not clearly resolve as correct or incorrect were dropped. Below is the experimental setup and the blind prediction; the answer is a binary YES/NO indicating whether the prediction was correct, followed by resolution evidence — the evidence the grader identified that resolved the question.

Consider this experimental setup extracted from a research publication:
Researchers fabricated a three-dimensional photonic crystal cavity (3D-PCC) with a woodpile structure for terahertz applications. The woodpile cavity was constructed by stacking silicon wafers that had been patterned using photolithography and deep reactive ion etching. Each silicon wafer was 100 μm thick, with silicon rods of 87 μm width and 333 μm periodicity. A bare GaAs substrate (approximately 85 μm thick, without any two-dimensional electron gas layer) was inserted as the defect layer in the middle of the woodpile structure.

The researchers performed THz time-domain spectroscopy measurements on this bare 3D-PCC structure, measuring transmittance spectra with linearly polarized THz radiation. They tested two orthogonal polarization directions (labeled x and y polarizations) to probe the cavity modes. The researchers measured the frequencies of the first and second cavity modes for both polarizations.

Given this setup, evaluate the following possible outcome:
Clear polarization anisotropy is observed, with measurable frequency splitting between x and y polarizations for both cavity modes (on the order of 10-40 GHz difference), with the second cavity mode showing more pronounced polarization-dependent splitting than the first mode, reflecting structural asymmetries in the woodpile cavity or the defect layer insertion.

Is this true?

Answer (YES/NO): NO